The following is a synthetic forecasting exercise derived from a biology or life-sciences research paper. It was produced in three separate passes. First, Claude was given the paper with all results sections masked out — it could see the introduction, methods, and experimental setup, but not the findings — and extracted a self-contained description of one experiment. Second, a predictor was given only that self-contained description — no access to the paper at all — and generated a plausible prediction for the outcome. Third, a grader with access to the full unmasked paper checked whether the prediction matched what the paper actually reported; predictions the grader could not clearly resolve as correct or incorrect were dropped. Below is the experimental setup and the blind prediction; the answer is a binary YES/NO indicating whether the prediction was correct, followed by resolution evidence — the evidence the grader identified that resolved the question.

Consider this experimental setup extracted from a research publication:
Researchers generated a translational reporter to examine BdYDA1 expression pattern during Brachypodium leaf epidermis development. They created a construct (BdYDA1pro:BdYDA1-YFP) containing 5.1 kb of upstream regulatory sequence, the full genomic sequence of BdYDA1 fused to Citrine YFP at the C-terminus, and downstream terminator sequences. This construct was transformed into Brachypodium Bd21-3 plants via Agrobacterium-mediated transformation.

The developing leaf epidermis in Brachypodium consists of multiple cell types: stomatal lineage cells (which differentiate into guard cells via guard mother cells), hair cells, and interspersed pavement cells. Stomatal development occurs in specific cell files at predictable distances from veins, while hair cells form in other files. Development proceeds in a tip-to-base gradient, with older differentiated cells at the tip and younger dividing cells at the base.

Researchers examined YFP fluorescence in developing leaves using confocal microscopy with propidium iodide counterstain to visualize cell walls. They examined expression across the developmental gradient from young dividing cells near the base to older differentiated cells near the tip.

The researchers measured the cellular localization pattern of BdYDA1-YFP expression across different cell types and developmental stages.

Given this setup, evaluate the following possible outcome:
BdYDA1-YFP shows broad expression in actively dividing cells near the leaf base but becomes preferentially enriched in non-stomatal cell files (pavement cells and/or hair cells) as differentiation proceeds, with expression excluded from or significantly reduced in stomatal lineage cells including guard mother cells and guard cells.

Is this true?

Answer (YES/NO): NO